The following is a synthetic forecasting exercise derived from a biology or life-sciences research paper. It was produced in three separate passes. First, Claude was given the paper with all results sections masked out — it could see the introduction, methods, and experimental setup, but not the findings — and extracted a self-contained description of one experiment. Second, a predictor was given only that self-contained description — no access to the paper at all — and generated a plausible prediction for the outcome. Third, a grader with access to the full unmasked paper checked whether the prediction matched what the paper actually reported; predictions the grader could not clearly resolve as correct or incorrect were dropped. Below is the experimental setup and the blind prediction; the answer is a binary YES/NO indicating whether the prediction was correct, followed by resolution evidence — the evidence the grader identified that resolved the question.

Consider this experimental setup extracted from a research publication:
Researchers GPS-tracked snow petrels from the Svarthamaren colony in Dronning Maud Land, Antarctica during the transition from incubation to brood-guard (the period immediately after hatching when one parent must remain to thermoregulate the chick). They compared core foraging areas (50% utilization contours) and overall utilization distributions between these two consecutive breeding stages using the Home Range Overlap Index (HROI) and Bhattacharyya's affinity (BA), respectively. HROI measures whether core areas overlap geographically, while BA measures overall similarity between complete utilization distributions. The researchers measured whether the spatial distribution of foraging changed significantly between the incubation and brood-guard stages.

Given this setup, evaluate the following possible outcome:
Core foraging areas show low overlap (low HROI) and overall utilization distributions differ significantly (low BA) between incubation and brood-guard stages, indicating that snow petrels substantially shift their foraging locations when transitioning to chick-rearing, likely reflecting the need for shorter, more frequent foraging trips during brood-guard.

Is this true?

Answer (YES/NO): NO